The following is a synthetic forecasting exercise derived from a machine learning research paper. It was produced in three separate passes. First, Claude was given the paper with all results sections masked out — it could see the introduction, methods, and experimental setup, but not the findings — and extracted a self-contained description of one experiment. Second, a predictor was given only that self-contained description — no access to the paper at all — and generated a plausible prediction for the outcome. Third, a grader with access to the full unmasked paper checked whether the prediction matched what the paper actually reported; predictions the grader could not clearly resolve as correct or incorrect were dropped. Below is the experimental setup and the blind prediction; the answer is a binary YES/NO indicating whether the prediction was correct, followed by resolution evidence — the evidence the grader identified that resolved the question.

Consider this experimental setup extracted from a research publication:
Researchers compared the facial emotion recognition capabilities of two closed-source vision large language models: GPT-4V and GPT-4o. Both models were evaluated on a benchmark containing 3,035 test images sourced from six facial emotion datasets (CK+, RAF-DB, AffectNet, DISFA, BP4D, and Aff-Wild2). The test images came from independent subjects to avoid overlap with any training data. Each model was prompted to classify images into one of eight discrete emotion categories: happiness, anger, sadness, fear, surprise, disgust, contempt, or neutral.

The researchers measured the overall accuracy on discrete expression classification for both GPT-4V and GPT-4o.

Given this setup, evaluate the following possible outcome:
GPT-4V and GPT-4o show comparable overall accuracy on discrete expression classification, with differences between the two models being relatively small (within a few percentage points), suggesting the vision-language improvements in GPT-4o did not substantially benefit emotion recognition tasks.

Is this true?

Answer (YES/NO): NO